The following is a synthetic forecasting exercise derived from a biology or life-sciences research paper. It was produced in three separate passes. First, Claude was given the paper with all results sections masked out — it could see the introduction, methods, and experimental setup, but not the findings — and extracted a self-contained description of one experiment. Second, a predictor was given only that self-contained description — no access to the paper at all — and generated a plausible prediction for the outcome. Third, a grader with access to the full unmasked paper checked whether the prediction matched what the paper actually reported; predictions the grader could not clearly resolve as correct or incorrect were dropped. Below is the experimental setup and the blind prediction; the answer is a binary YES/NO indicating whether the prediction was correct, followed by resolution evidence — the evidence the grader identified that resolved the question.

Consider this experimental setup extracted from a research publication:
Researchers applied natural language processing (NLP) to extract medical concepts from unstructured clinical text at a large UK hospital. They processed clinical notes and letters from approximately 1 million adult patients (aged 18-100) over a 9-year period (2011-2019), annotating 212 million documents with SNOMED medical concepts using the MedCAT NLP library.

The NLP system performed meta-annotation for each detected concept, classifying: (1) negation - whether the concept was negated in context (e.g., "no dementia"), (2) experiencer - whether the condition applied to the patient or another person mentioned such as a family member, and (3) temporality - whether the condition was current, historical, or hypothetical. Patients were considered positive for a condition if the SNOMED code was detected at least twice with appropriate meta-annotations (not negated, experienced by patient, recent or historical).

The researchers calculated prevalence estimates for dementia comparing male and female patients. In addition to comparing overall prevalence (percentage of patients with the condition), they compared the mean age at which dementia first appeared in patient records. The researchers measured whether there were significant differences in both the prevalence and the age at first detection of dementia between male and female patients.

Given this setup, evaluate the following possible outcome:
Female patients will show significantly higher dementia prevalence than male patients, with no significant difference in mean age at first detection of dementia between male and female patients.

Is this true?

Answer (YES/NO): NO